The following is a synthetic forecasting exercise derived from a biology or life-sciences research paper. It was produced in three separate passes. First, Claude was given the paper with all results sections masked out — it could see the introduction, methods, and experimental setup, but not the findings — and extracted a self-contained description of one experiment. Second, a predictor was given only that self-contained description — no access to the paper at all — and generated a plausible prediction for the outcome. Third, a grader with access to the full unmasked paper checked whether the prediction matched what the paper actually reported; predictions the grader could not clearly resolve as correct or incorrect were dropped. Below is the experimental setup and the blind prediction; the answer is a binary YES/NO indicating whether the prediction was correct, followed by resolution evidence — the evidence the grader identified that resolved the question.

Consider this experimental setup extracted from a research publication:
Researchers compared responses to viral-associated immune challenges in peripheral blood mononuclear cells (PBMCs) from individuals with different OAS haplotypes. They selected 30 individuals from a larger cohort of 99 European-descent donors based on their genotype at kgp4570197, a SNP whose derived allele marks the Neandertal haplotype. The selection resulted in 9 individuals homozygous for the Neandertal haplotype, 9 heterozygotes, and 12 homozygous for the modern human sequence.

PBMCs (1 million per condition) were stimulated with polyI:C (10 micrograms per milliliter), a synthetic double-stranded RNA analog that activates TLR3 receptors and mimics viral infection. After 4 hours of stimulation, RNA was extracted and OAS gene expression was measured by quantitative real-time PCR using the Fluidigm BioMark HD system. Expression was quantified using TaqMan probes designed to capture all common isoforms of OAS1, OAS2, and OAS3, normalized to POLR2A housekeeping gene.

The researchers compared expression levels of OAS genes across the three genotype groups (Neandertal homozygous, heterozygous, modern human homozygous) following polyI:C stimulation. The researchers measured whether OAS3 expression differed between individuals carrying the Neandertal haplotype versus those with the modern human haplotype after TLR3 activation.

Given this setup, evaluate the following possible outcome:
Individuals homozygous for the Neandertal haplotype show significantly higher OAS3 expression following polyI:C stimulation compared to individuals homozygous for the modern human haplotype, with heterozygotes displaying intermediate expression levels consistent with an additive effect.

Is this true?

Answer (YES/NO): NO